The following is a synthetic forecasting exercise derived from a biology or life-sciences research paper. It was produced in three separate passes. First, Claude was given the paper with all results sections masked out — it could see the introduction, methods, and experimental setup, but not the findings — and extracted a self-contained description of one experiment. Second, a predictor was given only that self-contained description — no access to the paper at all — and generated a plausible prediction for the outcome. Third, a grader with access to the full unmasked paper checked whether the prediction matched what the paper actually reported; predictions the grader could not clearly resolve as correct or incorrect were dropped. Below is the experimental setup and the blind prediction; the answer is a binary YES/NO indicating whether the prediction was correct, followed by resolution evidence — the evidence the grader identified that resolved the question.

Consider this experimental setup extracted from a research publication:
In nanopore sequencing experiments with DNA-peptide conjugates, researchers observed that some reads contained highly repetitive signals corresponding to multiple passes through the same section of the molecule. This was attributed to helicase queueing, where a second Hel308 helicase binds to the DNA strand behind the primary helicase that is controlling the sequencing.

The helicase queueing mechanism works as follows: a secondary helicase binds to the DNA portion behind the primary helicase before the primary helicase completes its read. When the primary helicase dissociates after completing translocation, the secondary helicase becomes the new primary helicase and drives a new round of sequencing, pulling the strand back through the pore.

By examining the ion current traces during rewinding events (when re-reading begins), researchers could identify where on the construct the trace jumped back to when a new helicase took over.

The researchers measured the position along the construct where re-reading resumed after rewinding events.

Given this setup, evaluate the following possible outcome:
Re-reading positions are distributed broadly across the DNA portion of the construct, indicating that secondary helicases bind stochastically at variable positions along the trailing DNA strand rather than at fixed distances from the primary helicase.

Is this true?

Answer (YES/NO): NO